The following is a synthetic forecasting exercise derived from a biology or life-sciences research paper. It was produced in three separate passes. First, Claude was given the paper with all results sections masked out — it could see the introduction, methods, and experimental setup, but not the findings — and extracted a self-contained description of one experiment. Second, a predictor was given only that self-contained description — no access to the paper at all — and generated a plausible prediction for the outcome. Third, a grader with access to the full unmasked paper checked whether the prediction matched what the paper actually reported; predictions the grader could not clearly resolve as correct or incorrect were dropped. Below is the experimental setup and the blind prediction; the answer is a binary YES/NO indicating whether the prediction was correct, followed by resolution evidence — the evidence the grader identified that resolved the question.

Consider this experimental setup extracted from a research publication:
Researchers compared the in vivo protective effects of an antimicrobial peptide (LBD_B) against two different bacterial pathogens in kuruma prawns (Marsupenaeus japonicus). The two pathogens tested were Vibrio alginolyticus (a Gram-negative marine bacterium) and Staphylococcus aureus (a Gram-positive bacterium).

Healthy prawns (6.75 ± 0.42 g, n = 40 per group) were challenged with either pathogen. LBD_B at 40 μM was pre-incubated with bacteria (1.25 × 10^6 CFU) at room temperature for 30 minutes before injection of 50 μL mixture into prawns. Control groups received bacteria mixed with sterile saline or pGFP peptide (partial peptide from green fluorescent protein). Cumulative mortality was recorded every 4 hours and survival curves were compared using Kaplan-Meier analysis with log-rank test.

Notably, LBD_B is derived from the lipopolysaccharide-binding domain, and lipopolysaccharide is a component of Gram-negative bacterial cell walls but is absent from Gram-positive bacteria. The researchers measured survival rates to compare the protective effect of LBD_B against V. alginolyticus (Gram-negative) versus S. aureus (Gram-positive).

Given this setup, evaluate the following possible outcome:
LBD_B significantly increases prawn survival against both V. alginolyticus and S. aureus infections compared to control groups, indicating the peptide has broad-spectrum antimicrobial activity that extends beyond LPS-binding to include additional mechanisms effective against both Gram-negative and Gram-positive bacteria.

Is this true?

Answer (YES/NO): YES